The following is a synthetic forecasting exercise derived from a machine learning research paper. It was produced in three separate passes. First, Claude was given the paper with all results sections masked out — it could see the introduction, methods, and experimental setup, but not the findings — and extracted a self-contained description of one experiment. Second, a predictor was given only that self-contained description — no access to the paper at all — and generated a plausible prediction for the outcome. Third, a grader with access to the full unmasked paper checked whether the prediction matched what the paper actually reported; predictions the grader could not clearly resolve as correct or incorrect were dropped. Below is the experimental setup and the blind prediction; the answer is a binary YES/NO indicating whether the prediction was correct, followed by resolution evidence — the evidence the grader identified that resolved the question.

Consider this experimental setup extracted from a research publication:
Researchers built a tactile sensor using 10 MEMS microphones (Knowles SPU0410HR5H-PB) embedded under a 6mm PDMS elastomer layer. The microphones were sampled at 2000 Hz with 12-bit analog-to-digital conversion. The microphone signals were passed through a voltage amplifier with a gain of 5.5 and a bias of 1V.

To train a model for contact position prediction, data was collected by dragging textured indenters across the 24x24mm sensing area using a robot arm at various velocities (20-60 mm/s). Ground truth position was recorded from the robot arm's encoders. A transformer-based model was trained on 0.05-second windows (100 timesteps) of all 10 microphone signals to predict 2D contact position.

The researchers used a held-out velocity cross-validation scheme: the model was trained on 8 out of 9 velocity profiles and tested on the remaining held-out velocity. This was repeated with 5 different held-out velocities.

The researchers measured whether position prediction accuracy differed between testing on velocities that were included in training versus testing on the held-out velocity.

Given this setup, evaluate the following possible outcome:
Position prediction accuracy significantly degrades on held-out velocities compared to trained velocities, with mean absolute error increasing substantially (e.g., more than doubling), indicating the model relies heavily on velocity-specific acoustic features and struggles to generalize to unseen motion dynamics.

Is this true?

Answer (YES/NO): NO